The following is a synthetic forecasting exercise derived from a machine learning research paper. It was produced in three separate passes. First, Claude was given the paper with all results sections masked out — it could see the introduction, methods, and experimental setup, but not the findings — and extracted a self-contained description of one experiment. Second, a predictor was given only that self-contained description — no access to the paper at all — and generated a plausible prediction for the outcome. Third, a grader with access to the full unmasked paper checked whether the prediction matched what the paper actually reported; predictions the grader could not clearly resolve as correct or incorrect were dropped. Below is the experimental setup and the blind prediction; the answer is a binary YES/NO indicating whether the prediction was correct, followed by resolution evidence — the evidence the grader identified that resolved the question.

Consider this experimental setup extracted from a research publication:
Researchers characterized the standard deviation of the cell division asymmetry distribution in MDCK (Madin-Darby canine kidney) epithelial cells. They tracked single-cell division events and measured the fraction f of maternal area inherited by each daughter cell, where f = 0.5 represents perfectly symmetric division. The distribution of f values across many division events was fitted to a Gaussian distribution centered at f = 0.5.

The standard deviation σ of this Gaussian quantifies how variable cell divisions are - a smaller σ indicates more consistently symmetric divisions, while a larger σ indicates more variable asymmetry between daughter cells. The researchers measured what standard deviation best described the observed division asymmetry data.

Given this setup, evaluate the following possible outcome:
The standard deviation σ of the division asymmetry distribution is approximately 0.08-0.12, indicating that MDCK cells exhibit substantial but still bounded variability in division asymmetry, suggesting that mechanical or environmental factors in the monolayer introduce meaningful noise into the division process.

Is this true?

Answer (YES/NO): NO